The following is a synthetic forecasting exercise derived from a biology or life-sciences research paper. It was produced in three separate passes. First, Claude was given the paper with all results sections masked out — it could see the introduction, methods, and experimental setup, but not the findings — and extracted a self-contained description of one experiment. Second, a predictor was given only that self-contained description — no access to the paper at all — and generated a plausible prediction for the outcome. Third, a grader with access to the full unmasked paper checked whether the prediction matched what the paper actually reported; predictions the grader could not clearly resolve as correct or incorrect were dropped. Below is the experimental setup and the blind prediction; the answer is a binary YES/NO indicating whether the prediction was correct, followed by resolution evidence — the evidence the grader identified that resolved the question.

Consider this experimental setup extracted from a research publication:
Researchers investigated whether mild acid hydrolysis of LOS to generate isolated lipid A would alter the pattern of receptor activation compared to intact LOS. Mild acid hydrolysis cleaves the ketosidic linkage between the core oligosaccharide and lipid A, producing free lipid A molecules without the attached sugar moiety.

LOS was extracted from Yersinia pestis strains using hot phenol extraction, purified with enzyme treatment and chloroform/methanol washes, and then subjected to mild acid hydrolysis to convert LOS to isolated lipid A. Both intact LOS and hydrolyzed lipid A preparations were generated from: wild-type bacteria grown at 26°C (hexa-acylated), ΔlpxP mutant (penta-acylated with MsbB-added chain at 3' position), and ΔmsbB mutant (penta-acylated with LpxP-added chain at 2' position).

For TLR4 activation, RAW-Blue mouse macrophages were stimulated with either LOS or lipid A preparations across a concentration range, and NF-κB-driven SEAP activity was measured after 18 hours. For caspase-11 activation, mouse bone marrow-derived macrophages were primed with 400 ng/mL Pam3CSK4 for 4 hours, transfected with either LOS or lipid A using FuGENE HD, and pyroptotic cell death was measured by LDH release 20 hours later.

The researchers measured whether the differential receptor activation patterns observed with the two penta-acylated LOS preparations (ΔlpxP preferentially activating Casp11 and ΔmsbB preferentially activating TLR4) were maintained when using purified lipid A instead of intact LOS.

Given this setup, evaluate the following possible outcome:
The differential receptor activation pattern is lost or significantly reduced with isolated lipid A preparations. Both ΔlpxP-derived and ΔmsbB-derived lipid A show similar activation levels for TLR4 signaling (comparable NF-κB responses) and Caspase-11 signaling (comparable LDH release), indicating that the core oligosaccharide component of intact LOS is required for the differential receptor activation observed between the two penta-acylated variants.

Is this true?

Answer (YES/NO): NO